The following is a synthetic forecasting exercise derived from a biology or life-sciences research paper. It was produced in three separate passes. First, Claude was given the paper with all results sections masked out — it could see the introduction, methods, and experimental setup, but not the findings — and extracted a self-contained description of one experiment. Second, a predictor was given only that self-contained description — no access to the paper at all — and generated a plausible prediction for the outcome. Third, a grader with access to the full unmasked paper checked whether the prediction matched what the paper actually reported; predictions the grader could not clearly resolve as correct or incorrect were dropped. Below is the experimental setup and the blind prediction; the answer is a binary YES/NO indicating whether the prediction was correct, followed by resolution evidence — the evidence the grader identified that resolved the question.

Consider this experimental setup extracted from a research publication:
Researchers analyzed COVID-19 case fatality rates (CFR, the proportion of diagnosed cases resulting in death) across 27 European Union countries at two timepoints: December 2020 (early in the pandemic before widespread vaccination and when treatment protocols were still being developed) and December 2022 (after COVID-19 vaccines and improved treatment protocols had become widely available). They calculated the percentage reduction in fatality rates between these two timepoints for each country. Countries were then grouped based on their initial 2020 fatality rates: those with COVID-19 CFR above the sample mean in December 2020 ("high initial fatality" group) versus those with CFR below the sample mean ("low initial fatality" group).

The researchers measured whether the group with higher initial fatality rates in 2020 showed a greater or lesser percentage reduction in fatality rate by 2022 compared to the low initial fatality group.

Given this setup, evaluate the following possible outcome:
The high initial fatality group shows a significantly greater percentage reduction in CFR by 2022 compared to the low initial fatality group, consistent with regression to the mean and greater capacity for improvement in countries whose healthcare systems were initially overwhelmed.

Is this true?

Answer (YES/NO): NO